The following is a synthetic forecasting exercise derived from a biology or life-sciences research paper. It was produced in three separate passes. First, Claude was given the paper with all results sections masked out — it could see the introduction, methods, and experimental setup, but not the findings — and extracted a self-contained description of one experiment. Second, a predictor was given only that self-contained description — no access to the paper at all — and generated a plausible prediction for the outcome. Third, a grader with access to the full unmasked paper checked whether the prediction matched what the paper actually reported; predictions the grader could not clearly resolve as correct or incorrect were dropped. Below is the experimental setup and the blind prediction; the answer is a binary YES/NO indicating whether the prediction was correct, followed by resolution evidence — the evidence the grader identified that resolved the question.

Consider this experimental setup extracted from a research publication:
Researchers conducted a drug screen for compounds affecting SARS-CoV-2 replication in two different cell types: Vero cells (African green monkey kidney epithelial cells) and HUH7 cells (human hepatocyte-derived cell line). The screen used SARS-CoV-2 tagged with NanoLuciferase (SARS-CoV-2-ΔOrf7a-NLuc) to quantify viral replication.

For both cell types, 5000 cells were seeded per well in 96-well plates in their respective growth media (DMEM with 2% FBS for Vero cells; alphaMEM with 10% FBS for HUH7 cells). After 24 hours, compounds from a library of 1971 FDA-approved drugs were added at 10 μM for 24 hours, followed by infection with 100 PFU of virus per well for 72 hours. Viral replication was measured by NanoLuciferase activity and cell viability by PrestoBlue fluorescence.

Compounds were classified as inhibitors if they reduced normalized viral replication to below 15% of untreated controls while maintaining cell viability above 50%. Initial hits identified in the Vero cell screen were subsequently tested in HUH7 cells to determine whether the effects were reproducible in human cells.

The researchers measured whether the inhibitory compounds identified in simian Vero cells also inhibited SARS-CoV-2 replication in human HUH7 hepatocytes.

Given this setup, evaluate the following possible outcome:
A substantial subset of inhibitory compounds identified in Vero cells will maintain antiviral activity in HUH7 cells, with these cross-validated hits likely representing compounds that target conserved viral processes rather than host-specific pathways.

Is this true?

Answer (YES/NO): YES